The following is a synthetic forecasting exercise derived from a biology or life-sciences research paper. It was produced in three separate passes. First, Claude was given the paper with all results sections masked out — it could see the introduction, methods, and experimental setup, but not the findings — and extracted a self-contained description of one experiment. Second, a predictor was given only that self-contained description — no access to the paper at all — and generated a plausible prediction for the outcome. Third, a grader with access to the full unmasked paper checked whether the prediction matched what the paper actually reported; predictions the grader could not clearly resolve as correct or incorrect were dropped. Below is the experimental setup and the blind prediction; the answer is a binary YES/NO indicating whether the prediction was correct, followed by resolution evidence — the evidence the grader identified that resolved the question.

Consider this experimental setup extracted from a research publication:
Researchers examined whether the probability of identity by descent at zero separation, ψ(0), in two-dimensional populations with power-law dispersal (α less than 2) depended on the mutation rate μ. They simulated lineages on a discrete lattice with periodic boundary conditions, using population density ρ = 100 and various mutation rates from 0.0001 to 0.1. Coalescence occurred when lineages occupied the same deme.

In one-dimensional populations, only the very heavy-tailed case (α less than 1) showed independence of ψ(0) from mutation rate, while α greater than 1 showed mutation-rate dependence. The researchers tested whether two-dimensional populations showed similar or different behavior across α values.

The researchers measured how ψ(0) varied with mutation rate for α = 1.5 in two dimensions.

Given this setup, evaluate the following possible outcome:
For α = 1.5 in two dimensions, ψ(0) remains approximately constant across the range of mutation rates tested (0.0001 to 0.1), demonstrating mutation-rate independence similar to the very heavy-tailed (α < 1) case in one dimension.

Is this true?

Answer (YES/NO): YES